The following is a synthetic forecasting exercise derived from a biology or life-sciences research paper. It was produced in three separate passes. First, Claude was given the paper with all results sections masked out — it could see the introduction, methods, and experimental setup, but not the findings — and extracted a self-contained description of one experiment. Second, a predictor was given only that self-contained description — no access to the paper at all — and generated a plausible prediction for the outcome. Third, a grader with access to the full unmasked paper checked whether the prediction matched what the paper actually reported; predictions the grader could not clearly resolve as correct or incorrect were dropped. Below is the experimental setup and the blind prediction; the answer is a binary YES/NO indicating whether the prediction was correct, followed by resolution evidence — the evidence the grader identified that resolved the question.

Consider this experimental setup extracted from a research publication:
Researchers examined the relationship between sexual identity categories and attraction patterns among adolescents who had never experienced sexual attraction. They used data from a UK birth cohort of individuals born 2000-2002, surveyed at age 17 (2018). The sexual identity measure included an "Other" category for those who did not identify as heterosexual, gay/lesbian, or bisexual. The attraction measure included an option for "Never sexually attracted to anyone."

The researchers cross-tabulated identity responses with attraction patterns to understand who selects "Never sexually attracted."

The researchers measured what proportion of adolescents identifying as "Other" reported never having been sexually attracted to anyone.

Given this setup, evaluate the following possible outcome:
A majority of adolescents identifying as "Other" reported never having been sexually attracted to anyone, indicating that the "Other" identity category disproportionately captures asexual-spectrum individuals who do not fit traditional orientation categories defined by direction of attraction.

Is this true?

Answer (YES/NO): NO